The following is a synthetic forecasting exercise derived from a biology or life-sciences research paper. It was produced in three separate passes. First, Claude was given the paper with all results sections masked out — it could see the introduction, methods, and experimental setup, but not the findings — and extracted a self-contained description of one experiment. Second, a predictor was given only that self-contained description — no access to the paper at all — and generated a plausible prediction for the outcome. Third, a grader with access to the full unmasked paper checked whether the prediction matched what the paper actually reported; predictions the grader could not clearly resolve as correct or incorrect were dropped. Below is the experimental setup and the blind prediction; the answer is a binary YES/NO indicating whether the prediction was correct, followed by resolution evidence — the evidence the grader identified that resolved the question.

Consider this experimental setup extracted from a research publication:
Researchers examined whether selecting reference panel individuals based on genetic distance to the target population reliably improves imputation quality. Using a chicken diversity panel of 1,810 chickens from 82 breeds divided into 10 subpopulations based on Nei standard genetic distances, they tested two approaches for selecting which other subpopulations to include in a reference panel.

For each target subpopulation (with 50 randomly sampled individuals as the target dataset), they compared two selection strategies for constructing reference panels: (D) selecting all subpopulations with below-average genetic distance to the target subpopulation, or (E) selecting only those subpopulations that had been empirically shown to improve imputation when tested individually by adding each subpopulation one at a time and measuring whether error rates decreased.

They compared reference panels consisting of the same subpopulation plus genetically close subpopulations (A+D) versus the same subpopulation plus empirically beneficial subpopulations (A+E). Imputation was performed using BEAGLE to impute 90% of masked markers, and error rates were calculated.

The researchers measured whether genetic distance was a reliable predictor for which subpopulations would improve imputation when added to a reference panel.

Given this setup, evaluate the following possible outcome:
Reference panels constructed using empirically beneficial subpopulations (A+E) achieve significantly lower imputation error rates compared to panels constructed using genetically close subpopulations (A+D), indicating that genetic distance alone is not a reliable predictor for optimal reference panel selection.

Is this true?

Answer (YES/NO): NO